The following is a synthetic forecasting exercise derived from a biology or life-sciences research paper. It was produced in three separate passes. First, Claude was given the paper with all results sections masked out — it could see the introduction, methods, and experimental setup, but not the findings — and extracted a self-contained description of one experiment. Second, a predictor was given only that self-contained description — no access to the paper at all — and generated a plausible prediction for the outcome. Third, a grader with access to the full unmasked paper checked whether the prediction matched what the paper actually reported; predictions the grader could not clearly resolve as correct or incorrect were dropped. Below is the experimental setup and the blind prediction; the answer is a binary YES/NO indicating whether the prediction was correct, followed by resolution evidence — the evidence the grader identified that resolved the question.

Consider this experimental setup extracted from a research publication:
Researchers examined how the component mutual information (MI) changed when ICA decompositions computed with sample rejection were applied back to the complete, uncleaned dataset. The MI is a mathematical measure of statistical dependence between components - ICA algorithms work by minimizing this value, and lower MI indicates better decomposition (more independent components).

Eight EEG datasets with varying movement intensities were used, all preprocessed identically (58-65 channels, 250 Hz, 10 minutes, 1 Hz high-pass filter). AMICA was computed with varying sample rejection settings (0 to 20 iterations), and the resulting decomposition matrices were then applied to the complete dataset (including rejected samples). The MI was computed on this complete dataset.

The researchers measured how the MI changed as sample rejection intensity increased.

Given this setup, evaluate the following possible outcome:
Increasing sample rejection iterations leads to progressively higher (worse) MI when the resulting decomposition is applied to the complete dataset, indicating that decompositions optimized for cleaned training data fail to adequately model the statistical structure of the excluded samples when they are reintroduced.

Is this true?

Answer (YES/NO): YES